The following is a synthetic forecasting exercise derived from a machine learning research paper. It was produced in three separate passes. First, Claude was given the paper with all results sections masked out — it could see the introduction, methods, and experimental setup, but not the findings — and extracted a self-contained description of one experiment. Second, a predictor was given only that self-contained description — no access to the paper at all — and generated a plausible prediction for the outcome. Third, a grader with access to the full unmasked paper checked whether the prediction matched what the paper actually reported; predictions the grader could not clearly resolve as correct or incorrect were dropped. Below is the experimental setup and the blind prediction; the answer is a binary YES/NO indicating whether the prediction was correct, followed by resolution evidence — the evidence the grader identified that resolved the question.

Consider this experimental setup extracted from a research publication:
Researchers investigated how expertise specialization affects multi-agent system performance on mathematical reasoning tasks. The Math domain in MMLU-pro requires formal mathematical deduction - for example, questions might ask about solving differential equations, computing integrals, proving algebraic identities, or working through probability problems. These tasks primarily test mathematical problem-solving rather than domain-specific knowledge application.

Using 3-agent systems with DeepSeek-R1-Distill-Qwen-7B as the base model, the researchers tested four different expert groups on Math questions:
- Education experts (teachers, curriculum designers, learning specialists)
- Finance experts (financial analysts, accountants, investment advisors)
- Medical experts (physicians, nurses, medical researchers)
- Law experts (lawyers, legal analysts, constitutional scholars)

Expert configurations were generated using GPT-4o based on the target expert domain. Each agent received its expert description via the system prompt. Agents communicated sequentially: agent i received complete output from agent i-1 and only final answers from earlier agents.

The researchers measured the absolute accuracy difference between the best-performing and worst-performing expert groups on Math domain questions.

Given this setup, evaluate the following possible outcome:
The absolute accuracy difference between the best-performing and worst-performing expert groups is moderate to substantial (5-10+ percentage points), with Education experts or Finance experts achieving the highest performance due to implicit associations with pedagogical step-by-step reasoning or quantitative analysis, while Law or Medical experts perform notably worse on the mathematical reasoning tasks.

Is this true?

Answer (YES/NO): NO